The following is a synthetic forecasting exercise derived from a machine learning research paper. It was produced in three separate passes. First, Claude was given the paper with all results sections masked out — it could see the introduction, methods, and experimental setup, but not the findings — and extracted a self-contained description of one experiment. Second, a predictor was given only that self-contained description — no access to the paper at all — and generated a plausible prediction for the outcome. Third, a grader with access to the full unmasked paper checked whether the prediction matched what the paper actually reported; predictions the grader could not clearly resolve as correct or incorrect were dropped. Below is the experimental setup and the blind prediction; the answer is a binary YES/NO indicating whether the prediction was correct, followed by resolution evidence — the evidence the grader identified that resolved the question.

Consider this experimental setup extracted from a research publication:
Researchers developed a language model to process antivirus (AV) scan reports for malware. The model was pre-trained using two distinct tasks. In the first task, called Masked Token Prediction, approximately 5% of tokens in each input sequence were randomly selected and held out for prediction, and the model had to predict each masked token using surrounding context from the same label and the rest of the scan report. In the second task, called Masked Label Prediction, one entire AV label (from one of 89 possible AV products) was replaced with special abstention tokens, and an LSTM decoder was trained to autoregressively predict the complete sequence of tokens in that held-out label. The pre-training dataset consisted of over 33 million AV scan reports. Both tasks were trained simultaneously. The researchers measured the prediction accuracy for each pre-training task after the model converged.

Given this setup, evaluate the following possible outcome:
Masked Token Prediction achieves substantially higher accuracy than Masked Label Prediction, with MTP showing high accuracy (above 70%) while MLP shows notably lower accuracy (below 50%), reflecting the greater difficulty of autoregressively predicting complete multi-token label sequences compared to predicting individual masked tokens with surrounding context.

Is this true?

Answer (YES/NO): NO